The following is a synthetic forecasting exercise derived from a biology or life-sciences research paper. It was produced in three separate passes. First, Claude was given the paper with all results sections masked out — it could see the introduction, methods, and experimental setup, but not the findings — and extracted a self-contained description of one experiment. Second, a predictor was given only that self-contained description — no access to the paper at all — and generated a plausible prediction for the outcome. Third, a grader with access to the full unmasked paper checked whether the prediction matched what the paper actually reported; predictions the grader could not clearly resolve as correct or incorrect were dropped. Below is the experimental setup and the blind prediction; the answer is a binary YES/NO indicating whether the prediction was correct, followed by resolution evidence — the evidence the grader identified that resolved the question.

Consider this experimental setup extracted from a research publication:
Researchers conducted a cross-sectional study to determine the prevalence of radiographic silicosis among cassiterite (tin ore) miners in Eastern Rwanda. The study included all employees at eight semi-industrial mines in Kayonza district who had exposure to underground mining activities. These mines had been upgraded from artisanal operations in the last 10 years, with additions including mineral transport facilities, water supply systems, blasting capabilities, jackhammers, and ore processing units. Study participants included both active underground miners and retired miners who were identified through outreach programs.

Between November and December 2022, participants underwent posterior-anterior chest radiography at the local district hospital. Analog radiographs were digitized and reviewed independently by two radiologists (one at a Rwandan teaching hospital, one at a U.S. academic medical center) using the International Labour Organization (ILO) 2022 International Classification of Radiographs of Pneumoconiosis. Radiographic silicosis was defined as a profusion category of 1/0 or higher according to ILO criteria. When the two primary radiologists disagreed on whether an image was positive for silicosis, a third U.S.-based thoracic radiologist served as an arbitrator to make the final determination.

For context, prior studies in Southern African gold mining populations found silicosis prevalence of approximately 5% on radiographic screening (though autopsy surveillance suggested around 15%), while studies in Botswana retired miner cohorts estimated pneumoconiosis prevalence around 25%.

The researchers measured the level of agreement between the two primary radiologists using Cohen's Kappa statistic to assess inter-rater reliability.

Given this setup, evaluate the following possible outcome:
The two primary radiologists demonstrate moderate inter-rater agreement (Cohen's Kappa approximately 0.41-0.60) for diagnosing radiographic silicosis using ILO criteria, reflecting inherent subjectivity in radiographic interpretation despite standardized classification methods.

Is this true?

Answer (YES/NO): NO